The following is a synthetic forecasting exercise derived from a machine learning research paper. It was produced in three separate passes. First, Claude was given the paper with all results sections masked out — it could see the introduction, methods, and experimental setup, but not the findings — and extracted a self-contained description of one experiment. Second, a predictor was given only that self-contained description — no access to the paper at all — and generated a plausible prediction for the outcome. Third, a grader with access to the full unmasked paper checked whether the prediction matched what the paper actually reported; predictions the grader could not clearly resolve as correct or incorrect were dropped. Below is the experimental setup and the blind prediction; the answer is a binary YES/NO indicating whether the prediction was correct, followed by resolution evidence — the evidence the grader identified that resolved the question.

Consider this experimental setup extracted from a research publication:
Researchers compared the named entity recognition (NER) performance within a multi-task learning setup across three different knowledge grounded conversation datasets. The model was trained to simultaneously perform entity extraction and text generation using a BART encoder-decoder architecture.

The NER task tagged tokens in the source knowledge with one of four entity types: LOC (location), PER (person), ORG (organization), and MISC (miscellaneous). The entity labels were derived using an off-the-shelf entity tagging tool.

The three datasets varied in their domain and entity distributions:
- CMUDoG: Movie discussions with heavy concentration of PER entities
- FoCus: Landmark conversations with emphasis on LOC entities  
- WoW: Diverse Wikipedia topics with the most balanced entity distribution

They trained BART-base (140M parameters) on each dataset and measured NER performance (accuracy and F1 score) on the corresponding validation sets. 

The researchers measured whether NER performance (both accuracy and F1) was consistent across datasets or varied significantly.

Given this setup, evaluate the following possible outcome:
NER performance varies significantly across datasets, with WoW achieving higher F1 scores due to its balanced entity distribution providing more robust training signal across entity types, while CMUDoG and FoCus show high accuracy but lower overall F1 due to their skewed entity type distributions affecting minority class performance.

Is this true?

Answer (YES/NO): NO